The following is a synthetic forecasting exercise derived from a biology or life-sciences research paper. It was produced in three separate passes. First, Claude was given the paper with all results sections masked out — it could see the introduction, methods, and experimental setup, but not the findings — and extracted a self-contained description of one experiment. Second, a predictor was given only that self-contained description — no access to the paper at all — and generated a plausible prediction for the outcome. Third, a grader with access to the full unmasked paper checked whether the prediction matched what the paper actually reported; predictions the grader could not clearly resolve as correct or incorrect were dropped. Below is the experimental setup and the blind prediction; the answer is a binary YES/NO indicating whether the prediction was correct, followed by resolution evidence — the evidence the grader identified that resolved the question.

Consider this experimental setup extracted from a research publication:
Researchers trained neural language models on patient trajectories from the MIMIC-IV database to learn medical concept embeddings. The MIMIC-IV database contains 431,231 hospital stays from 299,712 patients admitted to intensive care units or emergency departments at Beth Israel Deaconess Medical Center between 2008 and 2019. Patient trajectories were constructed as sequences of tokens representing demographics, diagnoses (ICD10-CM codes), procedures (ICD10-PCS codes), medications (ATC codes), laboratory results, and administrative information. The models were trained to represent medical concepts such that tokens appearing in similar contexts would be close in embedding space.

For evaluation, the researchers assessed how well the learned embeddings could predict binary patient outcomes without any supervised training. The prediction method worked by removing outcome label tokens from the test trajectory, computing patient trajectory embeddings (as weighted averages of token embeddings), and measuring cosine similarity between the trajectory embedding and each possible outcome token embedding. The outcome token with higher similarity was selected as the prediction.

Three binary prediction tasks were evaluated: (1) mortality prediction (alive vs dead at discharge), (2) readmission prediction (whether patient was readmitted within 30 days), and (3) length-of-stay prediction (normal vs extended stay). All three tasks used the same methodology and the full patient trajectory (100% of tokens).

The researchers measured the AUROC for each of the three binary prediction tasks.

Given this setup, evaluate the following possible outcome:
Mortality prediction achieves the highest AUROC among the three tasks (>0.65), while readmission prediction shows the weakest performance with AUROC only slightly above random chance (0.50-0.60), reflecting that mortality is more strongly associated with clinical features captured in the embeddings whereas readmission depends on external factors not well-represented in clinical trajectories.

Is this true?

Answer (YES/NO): NO